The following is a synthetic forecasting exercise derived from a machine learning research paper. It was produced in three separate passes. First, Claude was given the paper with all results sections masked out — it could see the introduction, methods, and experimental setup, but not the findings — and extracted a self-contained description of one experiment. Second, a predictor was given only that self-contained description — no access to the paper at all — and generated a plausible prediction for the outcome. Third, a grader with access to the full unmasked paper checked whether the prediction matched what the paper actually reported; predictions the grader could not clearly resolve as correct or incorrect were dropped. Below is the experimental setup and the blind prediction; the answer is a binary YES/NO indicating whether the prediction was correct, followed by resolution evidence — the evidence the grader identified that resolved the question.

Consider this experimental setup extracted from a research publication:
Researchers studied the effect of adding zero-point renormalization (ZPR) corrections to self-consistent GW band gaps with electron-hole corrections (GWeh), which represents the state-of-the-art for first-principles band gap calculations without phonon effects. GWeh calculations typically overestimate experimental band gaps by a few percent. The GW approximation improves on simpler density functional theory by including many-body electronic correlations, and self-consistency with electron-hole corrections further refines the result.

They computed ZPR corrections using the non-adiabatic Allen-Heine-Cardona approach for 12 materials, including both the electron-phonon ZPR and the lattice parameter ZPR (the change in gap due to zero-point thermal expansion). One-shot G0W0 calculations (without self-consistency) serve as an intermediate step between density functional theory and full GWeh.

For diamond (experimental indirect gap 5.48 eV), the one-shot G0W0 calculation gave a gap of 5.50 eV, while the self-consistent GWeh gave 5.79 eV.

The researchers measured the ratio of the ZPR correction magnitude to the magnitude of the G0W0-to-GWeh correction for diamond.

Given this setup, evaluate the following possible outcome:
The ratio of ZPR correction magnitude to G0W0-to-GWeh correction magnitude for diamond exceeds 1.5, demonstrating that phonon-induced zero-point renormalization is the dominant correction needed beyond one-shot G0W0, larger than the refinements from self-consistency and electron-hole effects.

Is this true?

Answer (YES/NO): NO